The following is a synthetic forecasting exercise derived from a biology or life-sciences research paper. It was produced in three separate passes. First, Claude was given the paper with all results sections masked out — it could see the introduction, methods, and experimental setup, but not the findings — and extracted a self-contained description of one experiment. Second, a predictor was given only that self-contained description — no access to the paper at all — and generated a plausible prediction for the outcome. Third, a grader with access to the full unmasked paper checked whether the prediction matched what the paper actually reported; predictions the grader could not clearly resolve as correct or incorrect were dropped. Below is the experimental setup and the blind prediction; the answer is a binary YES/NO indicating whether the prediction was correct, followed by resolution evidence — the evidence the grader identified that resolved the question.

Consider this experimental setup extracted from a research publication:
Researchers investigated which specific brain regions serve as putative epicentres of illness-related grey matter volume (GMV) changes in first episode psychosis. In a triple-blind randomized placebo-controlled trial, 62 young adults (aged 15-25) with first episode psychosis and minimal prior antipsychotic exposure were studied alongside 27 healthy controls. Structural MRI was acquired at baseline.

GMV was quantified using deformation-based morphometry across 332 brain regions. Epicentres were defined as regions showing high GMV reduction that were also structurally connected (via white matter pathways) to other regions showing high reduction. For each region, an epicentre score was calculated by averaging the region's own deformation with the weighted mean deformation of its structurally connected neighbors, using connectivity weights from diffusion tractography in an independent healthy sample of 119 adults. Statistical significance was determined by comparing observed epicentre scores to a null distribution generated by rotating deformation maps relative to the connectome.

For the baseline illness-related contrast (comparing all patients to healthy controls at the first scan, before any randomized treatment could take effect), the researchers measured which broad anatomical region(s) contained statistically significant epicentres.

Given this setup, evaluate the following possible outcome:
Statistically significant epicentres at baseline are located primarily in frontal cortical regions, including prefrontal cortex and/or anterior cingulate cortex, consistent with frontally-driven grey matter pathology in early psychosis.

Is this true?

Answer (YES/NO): NO